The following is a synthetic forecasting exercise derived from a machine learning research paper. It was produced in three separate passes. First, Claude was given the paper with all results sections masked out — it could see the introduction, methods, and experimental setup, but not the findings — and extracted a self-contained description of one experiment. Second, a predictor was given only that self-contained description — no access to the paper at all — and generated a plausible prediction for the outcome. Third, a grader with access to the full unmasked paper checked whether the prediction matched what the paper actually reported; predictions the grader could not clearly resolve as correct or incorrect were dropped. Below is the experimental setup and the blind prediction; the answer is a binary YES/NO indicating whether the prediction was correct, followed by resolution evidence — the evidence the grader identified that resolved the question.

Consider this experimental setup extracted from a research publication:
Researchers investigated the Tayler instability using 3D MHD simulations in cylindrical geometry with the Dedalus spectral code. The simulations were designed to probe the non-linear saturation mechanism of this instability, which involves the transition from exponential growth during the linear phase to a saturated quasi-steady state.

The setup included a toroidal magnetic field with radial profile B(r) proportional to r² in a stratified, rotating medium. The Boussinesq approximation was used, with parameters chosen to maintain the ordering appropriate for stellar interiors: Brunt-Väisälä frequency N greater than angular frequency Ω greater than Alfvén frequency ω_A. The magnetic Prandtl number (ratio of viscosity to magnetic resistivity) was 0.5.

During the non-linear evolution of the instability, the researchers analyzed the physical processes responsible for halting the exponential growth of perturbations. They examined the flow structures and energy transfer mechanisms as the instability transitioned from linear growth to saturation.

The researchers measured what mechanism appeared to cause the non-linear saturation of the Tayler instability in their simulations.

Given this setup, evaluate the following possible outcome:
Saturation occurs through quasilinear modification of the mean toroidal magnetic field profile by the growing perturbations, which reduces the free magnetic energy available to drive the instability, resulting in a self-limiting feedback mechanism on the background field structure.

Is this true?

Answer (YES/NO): NO